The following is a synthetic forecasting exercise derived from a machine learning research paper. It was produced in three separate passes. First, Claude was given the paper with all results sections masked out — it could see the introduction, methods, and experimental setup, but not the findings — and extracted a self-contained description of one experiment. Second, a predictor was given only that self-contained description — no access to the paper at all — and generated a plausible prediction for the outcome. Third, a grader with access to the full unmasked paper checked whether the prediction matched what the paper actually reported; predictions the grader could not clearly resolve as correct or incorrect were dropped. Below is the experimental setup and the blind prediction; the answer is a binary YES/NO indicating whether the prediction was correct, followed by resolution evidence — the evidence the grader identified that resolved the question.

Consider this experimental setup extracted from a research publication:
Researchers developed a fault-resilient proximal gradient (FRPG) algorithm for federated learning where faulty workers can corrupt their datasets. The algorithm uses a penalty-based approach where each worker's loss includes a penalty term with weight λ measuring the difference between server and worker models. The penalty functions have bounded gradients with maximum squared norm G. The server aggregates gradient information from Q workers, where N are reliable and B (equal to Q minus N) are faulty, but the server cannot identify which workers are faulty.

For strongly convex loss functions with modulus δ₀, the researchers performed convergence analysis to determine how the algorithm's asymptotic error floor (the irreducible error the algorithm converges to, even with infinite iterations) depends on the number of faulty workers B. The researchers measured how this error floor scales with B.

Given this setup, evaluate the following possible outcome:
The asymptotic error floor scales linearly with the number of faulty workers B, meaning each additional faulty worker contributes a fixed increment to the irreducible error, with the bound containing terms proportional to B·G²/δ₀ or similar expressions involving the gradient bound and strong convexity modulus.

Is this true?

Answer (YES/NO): NO